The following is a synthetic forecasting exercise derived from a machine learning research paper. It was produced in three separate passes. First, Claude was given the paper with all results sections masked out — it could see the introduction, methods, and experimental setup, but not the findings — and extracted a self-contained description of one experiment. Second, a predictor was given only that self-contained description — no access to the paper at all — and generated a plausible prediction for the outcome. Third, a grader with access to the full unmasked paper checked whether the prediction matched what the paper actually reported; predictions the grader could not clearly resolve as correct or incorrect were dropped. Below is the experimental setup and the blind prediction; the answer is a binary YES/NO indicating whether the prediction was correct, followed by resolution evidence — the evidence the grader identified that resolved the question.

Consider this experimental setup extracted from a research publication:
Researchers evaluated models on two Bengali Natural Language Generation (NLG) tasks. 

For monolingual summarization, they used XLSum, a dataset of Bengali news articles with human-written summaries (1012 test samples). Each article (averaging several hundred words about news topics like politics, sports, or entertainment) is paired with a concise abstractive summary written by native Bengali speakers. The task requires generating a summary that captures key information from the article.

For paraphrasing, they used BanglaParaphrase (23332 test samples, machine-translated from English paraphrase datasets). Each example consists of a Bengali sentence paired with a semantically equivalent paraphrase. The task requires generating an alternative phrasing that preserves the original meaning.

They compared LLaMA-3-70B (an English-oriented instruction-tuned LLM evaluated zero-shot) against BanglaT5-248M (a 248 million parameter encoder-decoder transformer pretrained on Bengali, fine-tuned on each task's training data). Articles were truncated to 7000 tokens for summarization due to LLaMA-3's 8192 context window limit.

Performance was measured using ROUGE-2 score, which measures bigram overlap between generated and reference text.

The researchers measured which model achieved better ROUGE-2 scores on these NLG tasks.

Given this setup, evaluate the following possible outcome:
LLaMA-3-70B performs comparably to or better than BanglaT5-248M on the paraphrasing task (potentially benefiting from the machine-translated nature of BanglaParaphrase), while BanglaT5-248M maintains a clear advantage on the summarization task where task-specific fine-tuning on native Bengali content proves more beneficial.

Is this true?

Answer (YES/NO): NO